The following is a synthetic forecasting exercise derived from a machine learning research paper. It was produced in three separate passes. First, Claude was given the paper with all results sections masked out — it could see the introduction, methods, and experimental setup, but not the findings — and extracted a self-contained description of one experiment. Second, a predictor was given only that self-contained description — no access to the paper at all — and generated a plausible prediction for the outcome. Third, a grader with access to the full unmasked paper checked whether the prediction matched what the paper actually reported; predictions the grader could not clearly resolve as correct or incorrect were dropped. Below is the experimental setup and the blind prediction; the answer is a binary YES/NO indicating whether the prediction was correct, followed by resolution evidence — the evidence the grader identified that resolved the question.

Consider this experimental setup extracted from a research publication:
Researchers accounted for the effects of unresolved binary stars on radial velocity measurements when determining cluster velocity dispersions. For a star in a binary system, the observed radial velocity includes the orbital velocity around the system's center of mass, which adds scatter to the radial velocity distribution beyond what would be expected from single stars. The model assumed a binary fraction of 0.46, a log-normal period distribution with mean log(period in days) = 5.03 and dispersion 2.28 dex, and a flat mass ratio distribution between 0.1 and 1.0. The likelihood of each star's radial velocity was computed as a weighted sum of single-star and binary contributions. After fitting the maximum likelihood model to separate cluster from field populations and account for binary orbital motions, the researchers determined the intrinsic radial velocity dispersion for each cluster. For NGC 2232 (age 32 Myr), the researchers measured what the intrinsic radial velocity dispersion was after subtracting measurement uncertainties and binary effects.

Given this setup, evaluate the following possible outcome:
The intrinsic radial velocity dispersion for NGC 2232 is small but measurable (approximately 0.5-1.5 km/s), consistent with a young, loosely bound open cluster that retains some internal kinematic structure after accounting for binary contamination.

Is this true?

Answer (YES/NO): NO